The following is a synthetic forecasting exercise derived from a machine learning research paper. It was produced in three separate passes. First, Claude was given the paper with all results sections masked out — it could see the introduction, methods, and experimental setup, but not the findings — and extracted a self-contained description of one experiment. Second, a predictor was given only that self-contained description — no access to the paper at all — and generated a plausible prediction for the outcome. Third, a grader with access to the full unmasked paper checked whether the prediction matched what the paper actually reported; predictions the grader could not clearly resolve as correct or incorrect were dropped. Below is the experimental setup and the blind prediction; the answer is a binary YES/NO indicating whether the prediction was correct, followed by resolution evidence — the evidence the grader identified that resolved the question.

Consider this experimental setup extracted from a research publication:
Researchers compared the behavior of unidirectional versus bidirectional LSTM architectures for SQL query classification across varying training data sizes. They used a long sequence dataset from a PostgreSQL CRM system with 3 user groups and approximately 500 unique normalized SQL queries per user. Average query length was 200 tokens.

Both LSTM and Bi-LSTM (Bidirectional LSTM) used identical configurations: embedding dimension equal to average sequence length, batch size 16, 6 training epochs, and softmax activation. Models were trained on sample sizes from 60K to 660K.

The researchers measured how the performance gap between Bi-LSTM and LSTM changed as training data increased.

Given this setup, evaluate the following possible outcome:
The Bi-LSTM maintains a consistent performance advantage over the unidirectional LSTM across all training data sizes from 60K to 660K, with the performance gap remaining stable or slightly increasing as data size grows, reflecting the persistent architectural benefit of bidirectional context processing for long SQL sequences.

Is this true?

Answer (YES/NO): NO